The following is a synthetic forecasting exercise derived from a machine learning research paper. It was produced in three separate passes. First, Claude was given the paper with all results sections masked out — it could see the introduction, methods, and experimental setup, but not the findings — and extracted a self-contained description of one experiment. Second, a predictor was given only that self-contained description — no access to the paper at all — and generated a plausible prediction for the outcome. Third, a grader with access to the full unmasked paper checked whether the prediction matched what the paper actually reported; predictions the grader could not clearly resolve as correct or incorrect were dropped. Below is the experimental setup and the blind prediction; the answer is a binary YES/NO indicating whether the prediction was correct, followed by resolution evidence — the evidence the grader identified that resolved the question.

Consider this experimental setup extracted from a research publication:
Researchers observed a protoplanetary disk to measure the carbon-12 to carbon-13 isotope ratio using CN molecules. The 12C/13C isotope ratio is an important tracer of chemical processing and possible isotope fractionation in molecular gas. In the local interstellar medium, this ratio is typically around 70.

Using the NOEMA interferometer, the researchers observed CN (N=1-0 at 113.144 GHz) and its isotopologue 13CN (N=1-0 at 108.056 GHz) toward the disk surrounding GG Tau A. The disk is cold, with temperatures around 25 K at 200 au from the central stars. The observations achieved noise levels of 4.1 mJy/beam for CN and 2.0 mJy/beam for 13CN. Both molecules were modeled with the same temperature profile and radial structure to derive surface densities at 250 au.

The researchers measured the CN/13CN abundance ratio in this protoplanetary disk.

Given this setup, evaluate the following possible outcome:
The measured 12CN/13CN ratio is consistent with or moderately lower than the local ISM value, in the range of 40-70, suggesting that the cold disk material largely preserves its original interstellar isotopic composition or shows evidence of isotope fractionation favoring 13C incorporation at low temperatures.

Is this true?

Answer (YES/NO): NO